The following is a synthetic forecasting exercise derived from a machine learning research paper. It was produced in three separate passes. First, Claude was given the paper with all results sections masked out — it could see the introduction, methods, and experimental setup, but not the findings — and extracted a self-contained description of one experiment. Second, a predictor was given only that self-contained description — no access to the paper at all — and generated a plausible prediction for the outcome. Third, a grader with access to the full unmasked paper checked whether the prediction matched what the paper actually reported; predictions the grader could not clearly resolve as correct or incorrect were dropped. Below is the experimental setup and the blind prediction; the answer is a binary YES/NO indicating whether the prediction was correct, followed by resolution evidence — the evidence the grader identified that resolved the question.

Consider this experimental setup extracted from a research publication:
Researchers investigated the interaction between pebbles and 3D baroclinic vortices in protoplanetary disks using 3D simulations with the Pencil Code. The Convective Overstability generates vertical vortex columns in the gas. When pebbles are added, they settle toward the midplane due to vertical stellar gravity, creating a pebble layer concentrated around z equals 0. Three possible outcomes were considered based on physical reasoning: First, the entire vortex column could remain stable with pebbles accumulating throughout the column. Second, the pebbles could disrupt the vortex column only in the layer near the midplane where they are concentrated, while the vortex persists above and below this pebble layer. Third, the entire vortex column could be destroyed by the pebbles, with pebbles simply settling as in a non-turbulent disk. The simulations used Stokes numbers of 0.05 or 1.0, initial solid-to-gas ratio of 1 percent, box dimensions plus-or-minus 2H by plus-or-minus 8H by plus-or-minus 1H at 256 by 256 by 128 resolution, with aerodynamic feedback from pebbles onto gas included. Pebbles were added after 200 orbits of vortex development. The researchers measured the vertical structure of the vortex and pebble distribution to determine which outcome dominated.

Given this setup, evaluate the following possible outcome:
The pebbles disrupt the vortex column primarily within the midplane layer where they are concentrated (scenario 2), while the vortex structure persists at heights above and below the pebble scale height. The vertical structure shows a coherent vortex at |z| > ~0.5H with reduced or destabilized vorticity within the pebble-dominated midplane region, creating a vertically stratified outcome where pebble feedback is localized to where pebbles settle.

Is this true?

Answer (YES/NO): YES